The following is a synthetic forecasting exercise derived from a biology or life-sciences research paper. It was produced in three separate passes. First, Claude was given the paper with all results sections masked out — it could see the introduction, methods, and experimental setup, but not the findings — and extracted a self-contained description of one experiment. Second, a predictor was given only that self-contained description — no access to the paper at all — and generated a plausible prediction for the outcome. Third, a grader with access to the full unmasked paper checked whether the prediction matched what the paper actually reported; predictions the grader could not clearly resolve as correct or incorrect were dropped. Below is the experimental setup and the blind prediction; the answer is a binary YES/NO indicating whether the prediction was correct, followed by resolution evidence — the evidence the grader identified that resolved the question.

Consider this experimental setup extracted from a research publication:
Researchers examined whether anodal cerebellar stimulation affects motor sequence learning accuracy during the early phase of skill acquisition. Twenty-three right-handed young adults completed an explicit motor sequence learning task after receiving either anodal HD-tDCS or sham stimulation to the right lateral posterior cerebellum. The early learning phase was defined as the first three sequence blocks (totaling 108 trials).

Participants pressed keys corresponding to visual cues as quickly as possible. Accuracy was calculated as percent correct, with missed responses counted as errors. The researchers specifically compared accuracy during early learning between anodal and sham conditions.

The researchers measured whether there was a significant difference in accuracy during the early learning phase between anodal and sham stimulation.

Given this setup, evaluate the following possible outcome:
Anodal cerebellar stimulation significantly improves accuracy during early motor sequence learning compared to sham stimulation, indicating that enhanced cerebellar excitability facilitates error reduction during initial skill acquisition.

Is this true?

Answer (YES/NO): NO